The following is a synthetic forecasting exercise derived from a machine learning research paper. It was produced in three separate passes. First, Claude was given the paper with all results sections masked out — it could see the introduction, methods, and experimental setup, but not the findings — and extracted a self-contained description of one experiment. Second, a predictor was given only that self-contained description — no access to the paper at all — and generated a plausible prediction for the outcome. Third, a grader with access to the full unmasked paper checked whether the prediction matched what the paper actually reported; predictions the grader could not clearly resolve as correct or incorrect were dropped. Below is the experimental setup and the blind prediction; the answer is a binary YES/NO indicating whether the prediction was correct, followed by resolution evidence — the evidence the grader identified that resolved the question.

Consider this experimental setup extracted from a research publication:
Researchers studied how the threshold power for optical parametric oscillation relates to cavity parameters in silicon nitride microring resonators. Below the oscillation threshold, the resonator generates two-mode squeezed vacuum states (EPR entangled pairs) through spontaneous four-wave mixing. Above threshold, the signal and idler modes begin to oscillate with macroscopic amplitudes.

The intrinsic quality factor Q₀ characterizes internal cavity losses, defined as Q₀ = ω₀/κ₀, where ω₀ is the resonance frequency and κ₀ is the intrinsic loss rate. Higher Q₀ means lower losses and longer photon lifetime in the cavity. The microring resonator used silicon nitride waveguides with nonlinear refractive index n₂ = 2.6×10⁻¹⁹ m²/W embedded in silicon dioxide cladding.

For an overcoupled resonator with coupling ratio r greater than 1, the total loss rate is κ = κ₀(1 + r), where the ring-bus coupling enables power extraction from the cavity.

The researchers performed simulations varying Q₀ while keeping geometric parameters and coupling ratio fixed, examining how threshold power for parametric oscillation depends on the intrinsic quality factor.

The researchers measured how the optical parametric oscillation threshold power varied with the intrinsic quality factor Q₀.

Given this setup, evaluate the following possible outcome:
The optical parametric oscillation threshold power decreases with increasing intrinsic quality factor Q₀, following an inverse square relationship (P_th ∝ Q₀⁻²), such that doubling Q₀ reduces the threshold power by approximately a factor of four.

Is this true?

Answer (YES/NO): NO